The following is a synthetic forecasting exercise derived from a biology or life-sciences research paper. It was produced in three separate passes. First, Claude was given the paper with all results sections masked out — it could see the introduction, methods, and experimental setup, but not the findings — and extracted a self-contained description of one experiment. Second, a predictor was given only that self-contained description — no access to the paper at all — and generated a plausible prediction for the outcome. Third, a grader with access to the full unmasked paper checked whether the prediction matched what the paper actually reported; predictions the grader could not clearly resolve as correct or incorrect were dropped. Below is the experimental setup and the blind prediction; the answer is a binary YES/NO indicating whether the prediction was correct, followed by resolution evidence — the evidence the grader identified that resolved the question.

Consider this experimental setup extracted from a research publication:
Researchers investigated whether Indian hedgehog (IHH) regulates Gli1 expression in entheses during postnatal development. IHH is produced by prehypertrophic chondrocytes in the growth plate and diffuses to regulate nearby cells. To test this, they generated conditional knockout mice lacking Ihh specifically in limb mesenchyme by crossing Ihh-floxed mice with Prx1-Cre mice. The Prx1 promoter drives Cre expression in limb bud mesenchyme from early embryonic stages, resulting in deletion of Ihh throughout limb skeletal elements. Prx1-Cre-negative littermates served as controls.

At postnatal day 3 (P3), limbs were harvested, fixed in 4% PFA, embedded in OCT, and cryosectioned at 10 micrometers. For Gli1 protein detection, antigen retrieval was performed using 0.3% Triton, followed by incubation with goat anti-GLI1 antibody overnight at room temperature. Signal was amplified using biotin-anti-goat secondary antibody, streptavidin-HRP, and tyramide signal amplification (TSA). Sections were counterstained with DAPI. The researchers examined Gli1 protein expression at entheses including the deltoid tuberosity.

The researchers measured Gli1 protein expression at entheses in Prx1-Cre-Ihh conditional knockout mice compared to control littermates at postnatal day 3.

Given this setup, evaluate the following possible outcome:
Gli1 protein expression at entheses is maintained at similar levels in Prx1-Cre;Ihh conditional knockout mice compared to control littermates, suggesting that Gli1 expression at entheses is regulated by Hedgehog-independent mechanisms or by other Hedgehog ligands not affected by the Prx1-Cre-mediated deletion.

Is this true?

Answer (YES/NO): NO